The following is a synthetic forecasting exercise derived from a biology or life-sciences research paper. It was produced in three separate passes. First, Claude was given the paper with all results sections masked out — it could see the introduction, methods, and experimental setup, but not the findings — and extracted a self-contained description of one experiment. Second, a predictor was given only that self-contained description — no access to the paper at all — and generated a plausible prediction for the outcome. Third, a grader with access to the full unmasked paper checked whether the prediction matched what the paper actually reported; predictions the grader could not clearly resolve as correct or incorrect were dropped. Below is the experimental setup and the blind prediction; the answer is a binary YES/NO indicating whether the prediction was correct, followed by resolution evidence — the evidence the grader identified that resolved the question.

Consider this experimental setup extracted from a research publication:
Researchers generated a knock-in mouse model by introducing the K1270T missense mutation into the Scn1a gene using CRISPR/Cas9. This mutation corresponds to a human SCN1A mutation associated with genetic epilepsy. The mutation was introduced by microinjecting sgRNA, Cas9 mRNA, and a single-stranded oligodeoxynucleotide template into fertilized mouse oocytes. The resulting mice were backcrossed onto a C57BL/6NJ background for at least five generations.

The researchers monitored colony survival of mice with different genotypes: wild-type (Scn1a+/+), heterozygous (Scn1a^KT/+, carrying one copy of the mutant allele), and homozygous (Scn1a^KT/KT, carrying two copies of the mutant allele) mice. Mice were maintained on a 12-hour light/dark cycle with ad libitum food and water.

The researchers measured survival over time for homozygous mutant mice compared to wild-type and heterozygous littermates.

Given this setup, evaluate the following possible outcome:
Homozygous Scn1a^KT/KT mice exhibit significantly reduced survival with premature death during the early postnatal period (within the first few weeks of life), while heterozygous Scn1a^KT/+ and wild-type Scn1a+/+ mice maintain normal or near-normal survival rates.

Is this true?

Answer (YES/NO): YES